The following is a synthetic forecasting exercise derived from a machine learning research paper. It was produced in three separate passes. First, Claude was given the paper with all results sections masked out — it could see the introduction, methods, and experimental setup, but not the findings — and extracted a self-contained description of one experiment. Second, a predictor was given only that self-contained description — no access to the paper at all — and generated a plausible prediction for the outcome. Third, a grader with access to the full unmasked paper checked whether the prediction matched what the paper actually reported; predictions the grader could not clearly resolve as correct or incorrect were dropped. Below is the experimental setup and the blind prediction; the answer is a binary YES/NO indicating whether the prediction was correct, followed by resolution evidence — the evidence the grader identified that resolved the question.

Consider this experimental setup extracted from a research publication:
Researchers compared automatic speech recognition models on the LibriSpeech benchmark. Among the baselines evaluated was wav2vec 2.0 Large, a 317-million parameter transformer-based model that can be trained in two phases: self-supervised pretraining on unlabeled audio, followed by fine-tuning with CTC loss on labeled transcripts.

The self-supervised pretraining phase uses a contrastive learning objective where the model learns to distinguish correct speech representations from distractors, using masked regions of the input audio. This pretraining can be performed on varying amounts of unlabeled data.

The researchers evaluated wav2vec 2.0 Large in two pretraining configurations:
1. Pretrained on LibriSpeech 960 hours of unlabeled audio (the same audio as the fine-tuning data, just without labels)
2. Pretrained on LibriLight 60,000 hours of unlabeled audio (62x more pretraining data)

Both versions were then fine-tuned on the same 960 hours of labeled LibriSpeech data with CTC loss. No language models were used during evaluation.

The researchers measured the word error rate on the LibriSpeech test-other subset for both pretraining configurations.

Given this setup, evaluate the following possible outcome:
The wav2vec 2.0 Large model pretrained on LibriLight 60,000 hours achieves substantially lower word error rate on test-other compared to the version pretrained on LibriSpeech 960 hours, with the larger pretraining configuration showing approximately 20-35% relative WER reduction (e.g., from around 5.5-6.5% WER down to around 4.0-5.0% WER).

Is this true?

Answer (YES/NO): YES